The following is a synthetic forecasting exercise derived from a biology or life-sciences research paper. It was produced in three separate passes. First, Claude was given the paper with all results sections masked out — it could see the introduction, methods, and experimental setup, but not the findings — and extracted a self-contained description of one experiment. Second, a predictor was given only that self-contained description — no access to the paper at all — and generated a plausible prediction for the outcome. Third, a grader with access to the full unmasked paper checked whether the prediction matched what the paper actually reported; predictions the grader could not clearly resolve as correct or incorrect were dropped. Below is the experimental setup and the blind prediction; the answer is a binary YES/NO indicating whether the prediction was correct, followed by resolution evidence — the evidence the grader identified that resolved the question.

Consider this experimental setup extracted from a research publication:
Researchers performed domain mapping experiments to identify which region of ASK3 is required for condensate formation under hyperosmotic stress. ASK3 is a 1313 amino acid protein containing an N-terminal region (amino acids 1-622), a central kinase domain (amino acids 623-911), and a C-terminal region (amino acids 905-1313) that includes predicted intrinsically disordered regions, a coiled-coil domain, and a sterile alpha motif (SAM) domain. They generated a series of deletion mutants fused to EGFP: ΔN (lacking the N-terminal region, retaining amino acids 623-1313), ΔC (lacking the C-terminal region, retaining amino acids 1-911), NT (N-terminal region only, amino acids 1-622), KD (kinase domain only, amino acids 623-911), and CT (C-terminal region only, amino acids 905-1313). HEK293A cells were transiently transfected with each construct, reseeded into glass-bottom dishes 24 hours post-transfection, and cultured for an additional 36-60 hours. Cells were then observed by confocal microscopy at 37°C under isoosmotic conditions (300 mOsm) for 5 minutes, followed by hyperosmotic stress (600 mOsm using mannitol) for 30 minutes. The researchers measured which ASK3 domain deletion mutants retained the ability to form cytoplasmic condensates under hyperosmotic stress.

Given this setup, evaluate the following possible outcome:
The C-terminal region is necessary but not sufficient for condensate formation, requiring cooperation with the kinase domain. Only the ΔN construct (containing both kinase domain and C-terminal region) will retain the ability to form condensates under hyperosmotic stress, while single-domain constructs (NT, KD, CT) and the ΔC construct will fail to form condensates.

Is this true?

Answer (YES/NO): NO